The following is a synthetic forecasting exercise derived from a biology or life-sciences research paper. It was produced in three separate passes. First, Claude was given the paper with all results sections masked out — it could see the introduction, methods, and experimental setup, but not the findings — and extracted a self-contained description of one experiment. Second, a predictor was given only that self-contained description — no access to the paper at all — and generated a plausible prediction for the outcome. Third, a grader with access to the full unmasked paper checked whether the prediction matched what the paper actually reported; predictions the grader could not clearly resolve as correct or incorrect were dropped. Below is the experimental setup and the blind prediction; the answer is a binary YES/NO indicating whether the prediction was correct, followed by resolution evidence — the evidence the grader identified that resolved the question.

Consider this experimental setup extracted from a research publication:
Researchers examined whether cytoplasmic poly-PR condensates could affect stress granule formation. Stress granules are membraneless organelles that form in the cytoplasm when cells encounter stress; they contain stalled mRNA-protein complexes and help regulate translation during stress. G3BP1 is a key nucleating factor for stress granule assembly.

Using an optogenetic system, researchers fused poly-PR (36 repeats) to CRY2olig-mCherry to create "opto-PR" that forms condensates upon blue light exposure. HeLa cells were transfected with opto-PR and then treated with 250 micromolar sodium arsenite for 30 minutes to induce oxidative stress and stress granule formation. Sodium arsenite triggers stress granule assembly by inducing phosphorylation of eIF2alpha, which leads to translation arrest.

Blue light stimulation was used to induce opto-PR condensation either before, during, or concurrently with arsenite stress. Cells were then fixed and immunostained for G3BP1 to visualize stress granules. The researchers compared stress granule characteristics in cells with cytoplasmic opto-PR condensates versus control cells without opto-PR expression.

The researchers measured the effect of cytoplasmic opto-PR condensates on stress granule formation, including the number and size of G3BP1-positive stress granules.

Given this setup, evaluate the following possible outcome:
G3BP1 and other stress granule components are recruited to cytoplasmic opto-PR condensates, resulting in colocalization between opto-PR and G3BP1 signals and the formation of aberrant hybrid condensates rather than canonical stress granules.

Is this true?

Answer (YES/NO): NO